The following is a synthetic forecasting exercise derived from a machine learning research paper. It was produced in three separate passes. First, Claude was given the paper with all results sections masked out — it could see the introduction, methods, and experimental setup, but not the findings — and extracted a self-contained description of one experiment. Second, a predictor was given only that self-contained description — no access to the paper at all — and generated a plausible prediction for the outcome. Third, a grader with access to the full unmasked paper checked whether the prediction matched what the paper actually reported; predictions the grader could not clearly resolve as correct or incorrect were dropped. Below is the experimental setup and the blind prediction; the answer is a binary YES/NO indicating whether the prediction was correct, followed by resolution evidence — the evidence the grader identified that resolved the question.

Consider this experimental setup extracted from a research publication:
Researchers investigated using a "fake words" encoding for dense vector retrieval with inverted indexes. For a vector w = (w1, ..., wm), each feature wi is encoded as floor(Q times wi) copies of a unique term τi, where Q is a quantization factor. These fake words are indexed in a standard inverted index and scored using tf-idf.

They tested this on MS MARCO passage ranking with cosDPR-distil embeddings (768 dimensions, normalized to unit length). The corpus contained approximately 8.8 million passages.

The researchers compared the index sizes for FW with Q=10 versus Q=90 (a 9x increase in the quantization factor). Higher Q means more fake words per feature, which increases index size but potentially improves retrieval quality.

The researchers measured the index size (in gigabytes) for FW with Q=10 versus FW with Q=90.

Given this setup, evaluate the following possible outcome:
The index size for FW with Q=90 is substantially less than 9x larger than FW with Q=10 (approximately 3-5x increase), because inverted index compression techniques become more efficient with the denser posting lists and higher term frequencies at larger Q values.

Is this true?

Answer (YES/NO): NO